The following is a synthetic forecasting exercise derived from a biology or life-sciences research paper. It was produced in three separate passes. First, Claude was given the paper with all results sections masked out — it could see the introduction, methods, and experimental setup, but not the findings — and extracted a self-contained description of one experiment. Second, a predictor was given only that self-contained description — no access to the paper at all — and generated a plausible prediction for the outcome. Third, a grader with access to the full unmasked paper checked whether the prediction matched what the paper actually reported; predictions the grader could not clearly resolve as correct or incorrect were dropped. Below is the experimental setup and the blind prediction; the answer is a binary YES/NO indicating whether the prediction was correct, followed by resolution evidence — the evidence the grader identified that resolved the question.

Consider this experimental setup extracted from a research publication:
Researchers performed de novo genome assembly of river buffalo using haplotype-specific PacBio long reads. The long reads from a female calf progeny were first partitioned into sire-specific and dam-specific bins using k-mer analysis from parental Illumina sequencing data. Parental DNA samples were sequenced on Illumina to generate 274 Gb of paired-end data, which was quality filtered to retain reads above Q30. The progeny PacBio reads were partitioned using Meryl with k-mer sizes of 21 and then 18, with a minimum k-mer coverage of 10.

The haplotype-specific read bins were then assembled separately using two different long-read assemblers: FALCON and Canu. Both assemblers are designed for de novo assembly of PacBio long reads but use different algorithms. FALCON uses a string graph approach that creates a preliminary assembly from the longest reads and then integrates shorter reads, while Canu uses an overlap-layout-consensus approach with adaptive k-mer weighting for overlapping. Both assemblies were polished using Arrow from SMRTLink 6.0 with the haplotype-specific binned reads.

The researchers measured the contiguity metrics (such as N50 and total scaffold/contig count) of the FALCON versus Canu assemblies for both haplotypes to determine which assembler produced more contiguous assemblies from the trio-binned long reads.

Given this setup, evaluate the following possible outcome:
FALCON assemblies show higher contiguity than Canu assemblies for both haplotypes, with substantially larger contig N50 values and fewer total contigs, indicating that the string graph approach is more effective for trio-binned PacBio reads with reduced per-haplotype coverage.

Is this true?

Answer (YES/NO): YES